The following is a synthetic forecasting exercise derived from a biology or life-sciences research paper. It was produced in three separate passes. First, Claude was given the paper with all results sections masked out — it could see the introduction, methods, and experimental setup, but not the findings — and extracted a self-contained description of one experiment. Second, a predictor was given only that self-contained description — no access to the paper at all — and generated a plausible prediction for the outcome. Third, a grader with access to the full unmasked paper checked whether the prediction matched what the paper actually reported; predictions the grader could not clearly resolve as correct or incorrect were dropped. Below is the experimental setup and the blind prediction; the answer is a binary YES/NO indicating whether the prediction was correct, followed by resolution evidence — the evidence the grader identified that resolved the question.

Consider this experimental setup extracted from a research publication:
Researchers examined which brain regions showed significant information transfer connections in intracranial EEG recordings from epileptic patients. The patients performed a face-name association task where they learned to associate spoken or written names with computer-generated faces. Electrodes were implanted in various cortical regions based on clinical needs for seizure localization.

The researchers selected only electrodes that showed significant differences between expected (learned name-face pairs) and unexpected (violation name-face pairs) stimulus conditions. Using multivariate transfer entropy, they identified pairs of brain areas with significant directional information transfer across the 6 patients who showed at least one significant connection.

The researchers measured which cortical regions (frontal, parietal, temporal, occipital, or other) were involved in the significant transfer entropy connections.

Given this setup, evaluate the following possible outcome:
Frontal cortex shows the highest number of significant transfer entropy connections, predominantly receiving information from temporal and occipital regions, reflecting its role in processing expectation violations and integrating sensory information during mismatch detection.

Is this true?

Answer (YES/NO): NO